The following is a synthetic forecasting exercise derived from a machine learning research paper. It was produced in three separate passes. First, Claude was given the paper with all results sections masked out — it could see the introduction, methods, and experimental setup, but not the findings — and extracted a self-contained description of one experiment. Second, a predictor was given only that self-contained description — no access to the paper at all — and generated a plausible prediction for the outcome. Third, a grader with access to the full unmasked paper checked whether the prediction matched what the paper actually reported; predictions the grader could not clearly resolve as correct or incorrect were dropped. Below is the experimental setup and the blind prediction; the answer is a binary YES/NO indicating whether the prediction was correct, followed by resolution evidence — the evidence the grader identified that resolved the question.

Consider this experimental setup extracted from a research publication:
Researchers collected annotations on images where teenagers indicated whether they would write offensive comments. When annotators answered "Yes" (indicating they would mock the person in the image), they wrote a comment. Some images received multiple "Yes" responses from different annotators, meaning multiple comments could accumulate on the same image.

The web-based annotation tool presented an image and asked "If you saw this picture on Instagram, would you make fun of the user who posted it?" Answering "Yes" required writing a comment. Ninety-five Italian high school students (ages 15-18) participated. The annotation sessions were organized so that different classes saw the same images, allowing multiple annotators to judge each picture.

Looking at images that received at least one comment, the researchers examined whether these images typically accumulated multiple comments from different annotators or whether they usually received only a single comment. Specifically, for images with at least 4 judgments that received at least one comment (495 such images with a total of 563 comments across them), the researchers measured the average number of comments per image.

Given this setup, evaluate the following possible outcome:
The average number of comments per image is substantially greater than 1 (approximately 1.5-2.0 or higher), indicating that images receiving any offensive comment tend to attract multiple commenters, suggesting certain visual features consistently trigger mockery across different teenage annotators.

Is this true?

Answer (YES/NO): NO